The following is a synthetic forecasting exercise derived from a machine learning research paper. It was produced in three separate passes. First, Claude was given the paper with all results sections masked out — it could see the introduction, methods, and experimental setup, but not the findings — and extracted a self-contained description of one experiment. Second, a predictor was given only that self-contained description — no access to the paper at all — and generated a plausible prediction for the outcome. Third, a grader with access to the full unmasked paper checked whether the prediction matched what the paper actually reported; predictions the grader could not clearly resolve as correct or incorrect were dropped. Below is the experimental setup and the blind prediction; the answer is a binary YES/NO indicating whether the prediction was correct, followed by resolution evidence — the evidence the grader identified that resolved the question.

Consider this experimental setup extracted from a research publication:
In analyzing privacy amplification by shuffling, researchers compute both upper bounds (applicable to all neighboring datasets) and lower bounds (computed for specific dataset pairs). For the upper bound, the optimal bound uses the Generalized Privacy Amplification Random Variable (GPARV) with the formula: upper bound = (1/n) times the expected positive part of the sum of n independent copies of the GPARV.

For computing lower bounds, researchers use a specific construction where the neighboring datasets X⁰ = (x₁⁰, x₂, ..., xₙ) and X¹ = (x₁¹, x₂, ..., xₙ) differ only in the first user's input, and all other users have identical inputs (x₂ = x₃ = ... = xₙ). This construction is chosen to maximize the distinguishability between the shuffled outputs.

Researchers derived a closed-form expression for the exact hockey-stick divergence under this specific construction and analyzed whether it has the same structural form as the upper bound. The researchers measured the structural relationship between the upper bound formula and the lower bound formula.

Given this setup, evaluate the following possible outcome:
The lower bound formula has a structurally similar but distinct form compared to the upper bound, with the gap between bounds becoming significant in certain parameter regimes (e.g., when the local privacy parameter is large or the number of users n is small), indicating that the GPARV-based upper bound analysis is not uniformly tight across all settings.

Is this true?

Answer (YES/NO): NO